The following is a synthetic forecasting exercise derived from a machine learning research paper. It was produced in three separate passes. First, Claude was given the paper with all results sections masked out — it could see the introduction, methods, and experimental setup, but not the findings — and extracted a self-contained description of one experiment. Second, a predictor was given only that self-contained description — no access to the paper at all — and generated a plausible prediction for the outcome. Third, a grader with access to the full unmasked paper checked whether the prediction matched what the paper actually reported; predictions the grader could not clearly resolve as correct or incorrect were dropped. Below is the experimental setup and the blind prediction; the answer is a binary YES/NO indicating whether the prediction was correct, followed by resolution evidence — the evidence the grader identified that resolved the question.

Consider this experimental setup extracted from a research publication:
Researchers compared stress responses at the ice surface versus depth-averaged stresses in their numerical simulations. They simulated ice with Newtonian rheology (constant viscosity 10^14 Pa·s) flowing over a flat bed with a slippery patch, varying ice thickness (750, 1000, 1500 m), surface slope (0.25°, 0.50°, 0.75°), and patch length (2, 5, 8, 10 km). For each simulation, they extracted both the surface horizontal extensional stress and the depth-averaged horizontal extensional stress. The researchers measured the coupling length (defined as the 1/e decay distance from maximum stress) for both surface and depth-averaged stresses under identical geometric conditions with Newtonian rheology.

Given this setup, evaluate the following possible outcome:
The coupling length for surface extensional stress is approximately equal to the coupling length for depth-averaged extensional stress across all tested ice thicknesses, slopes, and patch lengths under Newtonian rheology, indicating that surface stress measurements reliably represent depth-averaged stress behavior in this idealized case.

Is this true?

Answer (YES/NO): NO